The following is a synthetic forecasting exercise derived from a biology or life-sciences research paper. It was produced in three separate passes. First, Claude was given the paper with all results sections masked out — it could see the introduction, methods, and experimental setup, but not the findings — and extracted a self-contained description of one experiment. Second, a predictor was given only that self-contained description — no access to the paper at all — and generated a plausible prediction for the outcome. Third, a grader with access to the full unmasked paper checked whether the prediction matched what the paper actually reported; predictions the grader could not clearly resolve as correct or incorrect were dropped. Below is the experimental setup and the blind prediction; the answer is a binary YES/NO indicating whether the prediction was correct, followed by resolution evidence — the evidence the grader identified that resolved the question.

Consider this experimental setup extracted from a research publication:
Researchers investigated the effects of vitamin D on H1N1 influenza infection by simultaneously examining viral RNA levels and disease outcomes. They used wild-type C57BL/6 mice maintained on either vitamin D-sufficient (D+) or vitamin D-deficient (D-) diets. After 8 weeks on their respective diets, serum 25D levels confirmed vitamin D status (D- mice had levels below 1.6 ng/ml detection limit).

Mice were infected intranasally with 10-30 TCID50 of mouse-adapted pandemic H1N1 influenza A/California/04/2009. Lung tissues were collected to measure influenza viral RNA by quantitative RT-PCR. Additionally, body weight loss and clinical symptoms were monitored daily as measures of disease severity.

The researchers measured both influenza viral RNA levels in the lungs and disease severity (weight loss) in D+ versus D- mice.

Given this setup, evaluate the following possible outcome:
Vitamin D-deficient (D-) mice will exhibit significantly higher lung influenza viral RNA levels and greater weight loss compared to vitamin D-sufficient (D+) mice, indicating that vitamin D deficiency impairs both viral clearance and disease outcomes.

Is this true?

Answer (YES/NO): NO